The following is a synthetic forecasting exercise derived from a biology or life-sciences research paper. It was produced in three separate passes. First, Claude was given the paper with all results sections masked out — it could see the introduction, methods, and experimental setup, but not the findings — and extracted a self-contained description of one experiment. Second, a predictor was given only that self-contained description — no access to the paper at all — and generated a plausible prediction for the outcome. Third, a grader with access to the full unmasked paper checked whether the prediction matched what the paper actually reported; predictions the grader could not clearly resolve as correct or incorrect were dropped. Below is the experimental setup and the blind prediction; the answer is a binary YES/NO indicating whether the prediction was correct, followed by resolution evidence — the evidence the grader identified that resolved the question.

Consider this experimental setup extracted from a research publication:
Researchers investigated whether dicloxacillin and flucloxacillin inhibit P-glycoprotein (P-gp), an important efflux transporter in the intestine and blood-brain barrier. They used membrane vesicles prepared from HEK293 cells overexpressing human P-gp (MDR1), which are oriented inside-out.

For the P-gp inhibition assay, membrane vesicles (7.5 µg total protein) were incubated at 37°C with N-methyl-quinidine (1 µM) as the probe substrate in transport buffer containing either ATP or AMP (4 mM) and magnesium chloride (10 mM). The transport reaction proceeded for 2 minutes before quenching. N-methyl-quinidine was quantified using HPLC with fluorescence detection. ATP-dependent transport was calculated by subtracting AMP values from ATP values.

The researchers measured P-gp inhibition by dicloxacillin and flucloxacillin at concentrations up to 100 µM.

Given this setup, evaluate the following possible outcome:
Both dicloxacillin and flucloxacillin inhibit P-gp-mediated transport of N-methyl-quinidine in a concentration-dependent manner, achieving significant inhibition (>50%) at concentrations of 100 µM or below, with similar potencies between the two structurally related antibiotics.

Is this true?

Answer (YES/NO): NO